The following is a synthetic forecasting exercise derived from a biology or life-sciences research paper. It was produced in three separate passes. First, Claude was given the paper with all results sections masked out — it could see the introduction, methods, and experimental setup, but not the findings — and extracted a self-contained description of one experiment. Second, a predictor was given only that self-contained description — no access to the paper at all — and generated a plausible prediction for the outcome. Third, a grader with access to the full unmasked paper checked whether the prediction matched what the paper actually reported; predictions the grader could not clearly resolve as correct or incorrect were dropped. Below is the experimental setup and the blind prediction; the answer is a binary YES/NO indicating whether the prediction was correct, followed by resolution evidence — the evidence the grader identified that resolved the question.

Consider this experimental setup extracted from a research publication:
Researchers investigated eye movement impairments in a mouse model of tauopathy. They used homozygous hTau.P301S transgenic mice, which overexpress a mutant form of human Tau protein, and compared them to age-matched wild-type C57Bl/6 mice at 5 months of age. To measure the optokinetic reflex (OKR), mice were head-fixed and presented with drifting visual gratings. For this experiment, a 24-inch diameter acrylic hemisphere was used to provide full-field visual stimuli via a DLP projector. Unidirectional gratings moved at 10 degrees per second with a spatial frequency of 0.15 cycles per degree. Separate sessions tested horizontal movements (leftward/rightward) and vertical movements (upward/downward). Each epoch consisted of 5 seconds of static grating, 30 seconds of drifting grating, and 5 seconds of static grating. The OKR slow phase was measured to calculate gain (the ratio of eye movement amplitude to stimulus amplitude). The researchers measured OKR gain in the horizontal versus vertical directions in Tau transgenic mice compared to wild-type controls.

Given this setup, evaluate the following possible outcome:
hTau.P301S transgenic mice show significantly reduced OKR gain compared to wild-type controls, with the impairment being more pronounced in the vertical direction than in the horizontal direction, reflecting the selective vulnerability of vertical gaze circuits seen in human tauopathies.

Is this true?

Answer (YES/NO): NO